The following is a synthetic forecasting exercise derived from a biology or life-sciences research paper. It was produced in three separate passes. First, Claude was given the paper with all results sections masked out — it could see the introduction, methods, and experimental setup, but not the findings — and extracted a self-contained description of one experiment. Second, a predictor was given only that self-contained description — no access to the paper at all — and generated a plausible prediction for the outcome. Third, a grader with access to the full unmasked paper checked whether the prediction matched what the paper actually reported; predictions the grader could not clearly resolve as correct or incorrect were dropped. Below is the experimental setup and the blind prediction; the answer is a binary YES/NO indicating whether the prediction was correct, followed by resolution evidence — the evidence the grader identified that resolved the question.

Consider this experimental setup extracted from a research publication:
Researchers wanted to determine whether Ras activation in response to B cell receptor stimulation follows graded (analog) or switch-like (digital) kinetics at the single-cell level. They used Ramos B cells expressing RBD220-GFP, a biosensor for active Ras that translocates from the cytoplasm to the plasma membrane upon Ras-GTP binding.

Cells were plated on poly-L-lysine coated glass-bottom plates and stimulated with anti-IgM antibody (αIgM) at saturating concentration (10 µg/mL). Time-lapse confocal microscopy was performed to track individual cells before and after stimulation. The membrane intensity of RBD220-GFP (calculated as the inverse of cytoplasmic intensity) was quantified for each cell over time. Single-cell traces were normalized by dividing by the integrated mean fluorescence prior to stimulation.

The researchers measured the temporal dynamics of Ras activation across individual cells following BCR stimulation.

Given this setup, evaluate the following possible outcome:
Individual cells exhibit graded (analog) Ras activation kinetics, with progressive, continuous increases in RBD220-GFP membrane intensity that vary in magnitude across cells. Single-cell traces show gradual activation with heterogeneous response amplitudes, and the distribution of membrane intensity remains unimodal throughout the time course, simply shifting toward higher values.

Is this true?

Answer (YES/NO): NO